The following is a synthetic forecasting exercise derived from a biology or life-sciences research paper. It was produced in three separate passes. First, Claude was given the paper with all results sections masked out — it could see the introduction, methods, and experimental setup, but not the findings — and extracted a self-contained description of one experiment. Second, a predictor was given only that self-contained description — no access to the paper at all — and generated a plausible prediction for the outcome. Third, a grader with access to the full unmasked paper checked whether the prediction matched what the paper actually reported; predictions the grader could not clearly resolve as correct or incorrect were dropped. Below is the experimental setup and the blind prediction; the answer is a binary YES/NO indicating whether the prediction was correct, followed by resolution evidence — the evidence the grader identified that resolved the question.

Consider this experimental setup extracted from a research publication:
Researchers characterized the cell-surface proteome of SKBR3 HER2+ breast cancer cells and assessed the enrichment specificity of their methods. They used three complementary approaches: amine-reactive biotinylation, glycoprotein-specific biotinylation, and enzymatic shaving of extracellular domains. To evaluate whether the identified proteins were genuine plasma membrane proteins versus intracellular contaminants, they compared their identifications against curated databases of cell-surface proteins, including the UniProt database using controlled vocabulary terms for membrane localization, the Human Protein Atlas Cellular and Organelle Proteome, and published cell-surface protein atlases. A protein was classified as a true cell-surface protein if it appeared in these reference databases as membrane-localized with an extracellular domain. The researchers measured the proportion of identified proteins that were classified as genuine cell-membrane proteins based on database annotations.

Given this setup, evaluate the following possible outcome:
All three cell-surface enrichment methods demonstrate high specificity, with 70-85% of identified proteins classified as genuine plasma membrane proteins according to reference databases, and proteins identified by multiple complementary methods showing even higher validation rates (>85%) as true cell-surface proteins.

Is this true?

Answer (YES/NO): NO